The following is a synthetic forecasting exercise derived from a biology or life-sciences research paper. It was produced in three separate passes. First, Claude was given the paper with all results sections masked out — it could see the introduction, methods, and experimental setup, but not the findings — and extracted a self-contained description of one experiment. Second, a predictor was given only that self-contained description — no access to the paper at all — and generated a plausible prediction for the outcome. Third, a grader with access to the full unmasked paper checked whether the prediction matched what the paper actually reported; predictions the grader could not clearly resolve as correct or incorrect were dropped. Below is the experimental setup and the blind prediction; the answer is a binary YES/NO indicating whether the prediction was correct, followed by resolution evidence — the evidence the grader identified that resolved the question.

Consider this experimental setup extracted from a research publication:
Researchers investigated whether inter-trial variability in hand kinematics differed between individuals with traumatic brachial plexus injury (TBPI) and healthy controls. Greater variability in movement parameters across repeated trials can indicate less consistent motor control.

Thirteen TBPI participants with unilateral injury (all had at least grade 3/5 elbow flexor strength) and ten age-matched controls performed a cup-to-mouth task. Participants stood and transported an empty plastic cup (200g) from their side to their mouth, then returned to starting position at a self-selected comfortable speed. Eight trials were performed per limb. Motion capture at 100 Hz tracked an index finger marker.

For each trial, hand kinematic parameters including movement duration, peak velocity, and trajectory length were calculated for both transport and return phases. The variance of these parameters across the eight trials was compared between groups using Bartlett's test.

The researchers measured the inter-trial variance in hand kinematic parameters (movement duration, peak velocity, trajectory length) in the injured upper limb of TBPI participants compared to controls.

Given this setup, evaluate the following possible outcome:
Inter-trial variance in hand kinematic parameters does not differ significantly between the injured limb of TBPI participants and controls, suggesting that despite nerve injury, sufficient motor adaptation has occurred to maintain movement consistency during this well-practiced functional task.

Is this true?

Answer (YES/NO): YES